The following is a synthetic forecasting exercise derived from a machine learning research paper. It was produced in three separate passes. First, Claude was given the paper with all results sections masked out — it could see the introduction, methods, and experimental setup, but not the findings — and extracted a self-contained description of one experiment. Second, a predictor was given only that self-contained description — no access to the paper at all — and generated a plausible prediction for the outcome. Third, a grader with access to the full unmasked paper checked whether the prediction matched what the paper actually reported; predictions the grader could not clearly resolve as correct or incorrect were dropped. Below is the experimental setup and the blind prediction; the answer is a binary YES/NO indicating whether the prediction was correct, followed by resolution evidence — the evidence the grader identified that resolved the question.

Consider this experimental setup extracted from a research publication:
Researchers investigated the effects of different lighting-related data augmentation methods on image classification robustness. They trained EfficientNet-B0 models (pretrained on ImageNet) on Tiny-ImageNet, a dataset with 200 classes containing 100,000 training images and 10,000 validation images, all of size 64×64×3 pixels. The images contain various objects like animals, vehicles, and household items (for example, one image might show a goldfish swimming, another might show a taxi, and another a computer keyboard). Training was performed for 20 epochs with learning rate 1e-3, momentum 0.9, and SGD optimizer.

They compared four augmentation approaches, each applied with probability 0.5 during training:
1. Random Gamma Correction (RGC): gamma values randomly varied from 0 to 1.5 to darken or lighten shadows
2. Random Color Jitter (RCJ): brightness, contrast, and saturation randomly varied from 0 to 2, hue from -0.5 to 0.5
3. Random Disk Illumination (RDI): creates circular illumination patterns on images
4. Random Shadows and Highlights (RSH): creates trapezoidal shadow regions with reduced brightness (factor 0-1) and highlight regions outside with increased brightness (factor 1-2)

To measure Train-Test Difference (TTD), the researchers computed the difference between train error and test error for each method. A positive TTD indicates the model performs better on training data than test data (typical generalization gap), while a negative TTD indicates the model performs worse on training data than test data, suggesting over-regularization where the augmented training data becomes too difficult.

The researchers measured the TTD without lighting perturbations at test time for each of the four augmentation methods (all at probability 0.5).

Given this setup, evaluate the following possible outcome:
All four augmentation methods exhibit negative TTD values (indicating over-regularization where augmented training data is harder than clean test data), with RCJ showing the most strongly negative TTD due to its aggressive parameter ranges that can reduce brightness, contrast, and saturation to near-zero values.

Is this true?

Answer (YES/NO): NO